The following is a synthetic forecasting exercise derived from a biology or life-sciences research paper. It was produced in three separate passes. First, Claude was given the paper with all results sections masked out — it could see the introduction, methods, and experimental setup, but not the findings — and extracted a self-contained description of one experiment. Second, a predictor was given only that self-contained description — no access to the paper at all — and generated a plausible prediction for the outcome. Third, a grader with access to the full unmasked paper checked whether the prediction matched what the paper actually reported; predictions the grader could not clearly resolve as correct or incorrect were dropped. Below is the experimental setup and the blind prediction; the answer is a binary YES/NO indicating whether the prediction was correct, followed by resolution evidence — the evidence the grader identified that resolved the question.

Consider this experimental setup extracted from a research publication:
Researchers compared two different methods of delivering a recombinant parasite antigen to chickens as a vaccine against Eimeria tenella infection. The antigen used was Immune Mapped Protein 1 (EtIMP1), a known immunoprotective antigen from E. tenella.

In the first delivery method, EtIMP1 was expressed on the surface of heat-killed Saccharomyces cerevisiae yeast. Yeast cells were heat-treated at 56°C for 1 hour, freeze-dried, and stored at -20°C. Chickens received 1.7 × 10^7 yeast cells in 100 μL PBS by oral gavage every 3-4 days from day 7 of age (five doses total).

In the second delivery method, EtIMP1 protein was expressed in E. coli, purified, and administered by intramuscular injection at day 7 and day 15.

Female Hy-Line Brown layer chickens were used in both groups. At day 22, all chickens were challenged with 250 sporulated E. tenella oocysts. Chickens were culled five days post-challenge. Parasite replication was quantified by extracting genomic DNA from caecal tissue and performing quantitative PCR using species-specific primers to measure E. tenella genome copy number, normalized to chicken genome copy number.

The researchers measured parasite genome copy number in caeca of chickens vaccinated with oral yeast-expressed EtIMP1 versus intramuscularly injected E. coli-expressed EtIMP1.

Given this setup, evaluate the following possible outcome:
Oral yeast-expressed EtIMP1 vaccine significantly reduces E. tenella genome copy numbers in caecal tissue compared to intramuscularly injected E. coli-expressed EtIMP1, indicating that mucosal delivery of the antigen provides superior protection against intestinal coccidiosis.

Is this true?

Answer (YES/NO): NO